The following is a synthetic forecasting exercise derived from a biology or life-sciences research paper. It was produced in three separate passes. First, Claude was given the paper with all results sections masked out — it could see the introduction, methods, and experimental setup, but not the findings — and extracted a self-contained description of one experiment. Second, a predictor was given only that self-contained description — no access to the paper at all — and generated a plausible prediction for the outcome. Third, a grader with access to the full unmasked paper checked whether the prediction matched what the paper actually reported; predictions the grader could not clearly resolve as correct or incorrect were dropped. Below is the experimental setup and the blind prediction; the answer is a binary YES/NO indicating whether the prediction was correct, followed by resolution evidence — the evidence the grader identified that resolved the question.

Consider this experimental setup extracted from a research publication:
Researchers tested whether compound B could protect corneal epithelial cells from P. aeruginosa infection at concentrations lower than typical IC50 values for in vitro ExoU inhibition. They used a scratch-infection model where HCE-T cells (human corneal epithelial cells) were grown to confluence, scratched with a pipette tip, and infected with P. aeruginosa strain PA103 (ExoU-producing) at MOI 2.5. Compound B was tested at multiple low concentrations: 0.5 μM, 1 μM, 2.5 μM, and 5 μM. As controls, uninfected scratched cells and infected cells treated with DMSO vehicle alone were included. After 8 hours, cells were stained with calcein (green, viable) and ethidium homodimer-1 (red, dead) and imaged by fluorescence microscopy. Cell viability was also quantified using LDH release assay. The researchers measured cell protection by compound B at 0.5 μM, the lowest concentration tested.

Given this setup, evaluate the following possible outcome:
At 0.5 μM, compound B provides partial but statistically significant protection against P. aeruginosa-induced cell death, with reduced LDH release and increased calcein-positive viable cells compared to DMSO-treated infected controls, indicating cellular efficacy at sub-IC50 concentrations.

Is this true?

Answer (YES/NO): YES